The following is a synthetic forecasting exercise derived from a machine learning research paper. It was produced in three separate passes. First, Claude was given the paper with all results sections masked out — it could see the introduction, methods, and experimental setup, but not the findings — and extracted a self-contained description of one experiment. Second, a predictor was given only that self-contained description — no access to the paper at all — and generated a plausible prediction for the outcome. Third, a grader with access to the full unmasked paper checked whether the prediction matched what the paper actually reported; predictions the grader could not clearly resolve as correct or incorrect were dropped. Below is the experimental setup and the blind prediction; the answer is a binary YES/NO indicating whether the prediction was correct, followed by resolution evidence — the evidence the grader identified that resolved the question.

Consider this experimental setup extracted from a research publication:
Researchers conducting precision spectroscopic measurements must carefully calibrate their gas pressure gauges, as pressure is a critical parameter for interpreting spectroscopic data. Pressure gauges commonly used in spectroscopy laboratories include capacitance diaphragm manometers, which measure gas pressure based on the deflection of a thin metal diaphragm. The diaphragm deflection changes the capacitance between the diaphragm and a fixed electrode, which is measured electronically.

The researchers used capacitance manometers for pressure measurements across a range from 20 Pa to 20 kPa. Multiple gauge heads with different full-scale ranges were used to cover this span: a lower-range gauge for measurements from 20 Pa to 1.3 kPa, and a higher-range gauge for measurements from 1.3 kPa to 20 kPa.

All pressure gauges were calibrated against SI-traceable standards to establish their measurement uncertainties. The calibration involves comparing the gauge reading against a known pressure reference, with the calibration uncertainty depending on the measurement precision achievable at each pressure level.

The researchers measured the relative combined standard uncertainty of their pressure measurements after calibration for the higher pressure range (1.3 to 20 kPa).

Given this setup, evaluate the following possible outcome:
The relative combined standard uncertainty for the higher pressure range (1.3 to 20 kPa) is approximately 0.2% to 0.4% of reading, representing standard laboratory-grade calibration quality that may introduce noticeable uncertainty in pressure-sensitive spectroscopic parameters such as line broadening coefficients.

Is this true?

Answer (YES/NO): NO